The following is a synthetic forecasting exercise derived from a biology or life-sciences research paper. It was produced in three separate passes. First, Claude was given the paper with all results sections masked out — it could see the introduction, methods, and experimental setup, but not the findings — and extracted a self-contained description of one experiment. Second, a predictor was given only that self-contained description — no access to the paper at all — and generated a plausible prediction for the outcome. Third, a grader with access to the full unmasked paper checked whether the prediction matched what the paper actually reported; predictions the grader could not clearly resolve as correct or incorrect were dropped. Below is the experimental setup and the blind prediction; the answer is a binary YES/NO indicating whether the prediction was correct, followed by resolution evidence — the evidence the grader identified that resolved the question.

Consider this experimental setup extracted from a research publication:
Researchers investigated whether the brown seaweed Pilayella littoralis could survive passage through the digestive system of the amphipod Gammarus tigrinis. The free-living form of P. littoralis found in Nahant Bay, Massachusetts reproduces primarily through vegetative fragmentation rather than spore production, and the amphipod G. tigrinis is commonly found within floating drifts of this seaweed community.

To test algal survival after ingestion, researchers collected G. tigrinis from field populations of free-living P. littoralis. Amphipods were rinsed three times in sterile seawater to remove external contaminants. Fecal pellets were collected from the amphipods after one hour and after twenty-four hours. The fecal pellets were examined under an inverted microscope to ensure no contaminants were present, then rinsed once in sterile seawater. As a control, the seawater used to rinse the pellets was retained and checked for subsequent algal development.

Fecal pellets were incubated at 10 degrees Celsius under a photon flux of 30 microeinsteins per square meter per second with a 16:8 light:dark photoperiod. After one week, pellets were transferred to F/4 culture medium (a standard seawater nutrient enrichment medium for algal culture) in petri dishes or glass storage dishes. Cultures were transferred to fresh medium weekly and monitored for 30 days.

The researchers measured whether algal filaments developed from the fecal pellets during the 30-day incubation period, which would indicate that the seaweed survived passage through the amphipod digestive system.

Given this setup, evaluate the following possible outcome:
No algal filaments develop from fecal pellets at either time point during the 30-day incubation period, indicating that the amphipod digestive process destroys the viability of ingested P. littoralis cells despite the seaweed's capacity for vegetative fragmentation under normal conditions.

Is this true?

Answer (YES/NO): NO